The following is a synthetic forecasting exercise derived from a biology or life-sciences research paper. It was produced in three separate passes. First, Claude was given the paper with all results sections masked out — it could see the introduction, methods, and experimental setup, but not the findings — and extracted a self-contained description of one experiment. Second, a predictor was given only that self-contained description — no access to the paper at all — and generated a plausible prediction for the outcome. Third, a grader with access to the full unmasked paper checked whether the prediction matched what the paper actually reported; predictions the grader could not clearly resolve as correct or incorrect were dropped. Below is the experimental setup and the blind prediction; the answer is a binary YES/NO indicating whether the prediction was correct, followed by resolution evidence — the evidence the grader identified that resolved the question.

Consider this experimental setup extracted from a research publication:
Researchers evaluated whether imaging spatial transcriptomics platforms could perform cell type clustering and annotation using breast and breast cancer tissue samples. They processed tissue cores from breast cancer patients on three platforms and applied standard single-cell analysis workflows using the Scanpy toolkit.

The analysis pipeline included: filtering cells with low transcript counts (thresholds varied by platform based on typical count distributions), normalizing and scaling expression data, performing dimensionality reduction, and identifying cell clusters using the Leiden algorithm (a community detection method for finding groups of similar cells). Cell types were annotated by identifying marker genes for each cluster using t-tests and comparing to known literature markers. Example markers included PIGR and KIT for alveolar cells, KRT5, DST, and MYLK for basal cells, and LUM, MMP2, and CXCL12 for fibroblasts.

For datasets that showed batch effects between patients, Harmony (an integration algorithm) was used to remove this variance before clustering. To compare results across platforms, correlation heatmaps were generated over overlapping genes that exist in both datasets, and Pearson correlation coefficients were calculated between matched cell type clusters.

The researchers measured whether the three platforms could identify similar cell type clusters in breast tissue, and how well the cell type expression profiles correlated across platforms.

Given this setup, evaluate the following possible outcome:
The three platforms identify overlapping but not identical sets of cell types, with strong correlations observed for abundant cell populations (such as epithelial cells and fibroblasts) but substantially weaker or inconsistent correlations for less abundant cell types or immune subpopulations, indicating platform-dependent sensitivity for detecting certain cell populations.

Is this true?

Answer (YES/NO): NO